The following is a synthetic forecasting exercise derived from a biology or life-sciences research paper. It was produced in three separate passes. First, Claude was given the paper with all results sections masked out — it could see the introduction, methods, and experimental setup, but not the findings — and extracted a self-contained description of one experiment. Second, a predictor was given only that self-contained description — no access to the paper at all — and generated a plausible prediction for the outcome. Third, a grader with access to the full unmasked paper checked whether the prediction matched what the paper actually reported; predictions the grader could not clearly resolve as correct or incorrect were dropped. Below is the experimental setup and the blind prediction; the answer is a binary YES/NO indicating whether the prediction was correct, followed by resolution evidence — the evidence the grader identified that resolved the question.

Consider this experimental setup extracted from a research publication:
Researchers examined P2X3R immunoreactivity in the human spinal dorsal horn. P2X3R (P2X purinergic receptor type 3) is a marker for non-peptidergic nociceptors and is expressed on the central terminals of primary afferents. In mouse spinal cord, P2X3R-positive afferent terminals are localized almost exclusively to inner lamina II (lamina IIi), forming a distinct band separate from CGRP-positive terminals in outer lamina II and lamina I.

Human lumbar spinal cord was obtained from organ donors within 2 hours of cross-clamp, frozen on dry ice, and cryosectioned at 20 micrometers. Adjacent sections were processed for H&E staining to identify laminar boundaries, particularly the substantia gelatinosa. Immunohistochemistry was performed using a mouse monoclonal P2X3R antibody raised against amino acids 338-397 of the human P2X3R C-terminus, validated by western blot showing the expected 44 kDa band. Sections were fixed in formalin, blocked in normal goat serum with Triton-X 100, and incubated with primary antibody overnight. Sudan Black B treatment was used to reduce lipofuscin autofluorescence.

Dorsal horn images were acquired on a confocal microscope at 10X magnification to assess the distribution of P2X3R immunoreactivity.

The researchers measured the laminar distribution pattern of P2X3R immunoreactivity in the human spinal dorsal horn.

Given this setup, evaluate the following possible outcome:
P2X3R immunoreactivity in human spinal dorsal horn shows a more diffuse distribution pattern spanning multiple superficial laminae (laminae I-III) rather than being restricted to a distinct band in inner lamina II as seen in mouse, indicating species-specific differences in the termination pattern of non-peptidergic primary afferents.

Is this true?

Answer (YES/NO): NO